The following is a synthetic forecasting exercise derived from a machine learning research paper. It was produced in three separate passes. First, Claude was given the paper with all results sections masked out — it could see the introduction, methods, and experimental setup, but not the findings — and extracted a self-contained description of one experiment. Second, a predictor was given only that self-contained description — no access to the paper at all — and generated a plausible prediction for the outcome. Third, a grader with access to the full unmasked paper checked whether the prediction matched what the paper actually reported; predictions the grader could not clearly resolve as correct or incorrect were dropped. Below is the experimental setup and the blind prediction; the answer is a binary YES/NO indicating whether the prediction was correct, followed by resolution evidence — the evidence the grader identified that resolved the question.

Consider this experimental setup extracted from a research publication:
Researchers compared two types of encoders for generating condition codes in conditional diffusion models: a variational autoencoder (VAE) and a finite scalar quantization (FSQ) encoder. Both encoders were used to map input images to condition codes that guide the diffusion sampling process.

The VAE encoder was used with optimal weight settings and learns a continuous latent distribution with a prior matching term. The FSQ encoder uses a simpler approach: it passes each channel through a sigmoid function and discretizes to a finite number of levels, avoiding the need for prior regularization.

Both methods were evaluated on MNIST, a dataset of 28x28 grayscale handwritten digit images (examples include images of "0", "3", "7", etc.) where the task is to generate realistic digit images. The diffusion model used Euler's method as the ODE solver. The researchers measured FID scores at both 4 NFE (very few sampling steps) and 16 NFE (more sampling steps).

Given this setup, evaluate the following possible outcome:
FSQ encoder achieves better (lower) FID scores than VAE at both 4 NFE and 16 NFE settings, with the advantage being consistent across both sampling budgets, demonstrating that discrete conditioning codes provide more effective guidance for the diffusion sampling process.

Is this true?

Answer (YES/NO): YES